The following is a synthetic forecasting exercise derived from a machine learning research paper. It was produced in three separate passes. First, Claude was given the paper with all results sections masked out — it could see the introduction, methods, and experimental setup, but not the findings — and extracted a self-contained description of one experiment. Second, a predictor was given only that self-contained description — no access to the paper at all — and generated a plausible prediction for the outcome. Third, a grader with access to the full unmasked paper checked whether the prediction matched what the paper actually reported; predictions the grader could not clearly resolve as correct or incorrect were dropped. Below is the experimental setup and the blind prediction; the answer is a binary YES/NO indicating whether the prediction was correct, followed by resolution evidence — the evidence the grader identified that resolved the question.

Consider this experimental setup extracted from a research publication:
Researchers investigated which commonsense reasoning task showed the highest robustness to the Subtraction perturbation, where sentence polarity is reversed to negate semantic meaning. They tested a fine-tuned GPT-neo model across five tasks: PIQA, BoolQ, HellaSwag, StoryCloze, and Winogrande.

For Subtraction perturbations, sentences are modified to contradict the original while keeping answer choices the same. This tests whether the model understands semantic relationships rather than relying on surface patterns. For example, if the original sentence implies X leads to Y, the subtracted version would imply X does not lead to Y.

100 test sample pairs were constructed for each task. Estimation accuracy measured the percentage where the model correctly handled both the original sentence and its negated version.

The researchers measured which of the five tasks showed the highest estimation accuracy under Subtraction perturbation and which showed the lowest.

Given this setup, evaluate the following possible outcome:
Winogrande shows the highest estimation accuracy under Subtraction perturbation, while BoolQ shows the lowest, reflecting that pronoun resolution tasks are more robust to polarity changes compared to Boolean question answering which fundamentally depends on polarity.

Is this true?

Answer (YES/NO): NO